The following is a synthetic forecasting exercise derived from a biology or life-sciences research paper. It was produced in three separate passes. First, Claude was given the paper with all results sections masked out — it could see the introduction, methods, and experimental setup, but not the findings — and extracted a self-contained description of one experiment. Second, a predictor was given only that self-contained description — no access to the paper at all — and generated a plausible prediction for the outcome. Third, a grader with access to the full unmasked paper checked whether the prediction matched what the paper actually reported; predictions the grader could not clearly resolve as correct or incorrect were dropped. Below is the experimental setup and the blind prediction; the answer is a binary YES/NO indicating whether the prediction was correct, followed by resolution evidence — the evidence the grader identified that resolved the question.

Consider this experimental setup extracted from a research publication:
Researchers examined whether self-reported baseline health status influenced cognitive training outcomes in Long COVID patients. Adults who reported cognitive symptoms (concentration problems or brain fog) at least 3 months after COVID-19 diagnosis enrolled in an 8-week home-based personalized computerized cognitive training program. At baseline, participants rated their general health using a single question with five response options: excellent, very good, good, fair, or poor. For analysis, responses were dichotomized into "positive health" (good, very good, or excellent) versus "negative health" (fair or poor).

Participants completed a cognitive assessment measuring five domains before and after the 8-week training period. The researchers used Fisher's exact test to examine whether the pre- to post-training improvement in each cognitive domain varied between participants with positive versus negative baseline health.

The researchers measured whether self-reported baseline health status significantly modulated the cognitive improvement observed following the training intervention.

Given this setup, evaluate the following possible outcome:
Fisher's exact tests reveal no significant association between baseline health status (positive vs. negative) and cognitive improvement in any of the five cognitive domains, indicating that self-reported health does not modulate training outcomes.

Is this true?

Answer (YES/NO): YES